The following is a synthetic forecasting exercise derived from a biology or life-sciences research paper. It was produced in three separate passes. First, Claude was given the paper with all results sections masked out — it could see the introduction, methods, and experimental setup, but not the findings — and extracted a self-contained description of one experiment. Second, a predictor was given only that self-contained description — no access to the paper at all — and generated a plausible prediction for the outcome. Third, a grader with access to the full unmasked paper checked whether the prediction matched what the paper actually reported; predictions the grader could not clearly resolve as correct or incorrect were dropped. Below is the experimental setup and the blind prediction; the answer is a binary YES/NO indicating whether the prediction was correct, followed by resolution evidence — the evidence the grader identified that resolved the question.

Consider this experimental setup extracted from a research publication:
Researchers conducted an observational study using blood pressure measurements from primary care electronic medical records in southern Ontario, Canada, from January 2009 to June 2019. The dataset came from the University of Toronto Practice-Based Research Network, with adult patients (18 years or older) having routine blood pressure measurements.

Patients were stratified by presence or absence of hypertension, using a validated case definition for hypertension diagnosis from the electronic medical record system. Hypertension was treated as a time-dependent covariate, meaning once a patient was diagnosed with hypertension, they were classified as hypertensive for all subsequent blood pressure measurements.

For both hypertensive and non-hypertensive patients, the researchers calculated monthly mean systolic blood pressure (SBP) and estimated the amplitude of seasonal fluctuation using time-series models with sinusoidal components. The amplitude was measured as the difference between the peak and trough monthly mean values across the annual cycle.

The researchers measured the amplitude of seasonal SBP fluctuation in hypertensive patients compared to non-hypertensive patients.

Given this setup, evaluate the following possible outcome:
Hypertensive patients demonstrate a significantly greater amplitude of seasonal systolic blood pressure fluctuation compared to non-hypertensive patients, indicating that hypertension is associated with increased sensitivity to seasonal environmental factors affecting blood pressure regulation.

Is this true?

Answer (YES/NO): YES